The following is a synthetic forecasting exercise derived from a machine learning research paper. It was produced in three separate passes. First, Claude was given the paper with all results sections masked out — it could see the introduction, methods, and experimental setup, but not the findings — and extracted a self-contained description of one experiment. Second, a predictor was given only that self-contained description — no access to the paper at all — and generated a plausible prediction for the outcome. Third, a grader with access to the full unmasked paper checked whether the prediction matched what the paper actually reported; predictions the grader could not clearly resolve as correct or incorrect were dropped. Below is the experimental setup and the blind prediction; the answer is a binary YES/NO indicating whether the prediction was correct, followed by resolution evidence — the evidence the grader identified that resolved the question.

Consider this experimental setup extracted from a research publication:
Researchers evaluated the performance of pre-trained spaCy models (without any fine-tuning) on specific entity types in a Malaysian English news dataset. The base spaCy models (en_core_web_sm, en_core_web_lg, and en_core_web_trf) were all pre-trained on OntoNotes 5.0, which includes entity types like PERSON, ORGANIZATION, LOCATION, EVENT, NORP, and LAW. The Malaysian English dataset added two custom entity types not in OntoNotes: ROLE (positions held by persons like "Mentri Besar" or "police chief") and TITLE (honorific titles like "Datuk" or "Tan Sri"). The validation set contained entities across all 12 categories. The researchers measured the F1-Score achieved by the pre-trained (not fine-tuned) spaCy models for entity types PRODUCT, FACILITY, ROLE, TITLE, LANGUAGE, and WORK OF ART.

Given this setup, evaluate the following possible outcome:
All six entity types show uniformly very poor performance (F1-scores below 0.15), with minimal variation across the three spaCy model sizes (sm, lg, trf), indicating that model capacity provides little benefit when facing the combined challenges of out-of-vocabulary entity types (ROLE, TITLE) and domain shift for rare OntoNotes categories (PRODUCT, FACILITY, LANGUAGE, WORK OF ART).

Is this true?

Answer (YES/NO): YES